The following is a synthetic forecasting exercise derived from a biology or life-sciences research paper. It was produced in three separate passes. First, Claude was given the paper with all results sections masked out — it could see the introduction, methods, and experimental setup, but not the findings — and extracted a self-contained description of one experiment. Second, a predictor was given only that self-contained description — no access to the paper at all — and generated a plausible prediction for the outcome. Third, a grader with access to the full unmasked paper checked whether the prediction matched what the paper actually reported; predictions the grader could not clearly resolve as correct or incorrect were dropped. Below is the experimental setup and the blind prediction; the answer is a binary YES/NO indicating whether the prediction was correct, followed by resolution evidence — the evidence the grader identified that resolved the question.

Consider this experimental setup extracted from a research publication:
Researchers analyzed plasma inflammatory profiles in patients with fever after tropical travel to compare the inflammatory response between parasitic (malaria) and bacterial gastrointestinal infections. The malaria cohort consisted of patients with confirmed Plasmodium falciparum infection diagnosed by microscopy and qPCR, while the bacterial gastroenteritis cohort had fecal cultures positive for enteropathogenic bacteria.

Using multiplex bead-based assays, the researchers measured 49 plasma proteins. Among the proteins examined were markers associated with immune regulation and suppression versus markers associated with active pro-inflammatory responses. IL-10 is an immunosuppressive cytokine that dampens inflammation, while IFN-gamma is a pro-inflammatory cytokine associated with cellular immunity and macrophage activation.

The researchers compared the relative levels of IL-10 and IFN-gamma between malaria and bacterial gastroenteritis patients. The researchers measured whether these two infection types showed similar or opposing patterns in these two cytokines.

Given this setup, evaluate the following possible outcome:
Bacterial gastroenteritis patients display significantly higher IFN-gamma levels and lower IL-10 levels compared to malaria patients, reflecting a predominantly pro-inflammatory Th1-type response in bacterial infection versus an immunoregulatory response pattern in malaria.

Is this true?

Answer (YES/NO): YES